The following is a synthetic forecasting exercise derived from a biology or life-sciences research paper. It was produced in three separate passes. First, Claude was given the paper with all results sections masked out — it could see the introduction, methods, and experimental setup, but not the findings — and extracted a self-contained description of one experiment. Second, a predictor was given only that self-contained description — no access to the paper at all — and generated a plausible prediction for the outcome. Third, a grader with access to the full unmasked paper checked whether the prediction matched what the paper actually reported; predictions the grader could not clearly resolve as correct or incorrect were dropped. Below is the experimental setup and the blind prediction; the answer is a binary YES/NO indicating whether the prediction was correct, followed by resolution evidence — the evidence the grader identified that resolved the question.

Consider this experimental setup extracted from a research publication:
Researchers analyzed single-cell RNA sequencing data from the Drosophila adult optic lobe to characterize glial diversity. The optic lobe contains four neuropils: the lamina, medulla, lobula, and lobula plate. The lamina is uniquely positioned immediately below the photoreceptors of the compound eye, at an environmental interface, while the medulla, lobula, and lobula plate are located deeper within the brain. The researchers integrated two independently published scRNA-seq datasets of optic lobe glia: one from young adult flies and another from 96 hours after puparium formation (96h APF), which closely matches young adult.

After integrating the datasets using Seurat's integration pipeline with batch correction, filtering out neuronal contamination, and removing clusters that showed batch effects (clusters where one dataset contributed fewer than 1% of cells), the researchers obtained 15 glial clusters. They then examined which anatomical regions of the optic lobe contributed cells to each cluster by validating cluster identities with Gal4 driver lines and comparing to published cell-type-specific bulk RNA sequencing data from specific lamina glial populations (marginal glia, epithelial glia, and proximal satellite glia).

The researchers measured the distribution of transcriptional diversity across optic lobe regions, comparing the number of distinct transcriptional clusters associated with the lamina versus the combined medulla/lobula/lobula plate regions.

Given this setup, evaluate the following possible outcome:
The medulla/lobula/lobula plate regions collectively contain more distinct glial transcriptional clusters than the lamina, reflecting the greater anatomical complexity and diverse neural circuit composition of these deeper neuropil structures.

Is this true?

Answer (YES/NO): NO